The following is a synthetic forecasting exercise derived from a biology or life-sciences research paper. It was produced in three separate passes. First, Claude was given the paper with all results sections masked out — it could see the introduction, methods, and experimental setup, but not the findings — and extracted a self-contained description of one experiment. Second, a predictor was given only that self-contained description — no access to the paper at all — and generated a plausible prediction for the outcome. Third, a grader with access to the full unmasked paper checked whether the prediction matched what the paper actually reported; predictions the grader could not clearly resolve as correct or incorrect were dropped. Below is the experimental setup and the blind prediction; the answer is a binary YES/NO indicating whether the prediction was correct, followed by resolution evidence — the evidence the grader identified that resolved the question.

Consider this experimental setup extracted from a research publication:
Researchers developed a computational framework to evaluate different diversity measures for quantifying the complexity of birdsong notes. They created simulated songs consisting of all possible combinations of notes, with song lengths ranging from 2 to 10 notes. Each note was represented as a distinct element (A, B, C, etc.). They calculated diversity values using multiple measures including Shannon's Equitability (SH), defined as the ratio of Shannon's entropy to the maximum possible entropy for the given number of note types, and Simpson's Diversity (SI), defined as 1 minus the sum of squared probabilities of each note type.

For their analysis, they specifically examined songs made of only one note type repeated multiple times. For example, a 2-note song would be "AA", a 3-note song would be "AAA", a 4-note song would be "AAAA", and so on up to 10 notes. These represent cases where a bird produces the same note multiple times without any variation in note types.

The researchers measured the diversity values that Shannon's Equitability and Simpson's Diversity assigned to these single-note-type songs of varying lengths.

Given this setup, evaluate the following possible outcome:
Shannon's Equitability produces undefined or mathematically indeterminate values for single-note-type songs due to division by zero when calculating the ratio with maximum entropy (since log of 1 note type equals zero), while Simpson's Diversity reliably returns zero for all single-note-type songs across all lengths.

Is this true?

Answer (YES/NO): NO